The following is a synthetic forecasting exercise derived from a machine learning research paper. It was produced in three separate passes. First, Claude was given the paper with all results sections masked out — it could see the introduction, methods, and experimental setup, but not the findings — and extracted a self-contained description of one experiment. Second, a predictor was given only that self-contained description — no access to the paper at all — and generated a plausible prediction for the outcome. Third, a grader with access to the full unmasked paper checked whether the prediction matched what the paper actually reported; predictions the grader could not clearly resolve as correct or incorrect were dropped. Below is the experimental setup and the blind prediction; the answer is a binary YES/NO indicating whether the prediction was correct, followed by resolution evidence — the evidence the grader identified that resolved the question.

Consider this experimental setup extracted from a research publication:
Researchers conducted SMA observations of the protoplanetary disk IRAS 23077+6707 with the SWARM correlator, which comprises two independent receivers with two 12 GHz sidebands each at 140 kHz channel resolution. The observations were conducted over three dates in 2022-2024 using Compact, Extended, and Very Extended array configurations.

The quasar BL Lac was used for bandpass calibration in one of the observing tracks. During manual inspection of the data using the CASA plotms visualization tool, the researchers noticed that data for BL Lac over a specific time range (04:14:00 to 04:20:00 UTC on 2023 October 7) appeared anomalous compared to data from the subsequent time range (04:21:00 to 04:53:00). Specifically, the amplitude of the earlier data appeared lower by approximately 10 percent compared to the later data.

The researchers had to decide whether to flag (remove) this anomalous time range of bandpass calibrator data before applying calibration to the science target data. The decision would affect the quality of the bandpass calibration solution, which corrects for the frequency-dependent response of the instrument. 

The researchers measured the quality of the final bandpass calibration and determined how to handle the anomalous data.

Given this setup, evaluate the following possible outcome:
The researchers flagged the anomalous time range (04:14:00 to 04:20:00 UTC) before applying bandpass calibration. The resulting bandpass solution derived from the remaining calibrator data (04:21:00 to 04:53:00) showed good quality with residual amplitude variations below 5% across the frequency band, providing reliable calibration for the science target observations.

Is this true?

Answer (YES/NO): NO